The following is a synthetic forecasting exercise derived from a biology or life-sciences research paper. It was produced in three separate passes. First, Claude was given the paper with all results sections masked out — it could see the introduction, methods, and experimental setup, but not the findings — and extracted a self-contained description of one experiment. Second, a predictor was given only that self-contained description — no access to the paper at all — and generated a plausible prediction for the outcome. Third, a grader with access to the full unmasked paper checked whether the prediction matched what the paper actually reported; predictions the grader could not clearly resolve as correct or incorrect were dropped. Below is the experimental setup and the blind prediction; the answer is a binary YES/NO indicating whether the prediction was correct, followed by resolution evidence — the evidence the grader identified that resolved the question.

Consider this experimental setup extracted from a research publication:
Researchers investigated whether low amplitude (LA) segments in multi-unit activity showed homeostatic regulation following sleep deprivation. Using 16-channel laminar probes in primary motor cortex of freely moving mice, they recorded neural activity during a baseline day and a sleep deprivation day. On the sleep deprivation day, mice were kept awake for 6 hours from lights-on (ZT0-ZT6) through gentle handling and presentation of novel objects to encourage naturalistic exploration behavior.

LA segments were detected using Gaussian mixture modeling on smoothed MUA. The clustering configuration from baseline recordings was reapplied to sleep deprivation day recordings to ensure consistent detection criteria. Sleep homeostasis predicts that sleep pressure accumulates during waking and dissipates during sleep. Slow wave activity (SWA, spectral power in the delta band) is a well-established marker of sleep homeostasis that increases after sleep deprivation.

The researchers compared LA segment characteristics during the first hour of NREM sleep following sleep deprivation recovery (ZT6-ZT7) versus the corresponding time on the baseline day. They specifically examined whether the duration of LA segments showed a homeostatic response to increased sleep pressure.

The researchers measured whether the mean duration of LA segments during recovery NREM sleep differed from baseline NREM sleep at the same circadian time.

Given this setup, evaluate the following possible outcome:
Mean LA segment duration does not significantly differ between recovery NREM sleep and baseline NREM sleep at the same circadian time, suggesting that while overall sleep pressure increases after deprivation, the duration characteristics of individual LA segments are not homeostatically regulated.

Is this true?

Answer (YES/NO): NO